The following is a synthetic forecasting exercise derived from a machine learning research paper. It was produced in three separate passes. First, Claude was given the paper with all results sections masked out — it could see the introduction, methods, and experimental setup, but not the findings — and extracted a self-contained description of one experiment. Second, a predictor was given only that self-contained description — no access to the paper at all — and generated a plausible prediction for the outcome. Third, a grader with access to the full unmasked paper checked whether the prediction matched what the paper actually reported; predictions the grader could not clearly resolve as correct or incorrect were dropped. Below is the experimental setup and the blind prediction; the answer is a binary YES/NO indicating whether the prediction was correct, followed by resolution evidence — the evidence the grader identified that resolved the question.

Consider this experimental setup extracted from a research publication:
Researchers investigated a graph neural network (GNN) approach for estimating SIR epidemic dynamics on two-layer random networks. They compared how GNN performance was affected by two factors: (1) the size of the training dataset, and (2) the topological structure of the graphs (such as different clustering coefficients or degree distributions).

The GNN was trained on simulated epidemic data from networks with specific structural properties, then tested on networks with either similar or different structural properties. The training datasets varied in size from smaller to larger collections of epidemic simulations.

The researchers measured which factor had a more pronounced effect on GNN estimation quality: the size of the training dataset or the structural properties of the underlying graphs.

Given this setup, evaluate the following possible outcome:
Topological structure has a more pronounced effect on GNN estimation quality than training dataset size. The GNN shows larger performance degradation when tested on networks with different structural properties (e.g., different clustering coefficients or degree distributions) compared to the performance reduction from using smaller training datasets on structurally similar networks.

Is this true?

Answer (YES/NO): NO